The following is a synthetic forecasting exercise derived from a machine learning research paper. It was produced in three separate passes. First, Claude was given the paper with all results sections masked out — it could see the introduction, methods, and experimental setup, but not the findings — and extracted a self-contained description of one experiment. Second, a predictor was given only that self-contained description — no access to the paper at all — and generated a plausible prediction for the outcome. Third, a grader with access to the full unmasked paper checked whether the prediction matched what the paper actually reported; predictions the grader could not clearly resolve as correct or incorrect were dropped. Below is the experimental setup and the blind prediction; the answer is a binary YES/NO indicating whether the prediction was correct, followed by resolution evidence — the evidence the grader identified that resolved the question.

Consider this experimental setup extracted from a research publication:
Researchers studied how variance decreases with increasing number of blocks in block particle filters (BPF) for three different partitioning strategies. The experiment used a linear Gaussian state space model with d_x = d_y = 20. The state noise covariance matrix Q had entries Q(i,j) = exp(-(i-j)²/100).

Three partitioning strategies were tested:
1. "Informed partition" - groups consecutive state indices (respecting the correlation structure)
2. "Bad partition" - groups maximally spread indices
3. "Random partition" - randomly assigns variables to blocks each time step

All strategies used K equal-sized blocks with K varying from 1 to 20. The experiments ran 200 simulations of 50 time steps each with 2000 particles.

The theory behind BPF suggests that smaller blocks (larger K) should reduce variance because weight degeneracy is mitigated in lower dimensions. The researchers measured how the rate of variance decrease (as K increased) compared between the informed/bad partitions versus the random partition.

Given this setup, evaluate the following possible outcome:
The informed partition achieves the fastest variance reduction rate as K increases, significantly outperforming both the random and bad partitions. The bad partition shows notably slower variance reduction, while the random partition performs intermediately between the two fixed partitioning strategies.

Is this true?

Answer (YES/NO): NO